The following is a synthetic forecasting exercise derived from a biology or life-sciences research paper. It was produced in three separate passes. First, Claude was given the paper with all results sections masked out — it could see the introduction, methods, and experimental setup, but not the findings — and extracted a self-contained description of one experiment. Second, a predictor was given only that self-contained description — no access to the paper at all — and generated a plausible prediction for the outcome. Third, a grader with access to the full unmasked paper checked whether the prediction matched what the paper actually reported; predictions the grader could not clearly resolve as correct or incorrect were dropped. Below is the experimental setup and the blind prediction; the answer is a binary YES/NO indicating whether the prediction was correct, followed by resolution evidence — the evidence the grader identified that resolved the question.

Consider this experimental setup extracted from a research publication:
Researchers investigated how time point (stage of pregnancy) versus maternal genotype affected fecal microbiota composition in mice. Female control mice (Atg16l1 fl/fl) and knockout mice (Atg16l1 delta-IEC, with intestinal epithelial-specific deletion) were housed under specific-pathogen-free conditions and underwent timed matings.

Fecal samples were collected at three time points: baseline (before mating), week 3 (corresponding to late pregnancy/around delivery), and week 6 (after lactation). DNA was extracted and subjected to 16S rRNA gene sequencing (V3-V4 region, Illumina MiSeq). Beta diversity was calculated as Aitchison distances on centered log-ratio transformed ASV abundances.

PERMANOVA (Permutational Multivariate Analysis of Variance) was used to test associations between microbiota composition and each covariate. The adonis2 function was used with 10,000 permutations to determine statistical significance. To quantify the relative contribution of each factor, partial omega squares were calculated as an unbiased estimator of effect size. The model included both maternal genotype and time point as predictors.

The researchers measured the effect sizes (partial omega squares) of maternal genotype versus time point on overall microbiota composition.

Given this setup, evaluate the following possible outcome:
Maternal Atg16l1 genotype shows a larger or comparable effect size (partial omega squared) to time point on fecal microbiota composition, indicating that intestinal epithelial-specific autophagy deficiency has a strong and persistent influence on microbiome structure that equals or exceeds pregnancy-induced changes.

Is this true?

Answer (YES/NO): NO